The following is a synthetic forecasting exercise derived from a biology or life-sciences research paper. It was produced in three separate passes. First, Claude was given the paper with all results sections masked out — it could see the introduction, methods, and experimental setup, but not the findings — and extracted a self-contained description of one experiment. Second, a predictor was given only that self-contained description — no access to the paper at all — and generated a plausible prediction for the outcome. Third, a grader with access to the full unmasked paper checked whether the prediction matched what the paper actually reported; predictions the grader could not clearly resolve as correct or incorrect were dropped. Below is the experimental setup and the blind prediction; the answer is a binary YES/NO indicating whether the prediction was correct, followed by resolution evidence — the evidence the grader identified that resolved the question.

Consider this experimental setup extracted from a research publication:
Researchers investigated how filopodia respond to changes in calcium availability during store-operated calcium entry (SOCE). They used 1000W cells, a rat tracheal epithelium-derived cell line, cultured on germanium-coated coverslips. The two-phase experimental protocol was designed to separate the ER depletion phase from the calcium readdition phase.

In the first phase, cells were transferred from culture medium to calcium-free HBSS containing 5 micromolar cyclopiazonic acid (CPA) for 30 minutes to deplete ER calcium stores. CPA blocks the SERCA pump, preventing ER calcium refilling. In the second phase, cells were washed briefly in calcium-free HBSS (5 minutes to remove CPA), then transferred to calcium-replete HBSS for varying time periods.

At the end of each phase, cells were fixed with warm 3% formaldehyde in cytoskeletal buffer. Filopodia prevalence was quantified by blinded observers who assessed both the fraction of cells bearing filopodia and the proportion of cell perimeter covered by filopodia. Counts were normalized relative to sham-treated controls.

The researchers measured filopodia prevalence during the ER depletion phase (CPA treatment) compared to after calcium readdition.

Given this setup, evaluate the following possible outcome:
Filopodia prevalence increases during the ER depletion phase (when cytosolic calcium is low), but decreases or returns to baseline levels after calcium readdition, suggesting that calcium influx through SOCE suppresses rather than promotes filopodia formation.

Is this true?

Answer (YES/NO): NO